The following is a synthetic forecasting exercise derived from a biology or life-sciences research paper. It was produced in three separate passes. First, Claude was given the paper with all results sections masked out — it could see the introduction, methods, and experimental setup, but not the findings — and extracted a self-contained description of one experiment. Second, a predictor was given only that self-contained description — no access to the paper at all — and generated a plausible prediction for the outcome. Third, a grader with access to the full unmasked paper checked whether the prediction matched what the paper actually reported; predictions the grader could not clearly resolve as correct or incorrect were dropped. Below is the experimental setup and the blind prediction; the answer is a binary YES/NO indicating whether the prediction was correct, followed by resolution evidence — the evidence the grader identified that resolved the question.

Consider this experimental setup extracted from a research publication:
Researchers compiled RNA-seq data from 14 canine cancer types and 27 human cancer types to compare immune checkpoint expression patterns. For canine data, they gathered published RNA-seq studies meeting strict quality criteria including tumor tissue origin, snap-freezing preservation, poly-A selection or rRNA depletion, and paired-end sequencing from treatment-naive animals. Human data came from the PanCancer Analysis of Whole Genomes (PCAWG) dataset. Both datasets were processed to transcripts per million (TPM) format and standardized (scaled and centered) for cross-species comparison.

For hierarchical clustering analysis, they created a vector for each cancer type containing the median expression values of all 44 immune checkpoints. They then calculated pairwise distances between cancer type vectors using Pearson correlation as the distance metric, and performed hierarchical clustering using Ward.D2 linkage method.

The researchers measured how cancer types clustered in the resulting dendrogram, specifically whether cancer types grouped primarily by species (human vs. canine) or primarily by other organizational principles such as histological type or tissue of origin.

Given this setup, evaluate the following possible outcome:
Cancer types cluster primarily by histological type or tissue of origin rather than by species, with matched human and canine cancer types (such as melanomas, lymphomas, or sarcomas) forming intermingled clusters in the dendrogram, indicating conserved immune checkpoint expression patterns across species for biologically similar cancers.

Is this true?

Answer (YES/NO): NO